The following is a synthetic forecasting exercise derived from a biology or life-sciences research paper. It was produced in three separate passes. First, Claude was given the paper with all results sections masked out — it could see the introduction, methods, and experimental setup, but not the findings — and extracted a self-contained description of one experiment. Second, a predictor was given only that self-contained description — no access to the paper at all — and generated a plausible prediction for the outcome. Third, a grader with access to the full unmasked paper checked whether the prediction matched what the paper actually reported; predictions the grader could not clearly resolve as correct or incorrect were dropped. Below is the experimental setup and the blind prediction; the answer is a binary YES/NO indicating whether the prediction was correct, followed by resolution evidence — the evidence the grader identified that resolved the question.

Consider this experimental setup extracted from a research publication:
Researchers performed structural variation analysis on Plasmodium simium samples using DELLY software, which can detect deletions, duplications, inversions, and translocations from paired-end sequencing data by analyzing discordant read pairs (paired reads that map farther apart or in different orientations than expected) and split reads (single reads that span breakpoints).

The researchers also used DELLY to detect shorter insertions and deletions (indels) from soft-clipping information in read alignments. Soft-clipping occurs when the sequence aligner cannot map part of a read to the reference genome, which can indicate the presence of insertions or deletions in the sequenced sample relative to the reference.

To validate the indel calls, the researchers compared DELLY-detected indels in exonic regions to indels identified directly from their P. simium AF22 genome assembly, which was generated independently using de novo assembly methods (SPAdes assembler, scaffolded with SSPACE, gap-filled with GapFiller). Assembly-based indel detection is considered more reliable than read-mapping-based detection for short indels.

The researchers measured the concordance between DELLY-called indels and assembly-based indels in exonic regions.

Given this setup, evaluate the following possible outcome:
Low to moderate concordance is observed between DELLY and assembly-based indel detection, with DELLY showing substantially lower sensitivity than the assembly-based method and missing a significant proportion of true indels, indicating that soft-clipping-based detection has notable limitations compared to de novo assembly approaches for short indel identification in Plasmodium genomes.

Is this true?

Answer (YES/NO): NO